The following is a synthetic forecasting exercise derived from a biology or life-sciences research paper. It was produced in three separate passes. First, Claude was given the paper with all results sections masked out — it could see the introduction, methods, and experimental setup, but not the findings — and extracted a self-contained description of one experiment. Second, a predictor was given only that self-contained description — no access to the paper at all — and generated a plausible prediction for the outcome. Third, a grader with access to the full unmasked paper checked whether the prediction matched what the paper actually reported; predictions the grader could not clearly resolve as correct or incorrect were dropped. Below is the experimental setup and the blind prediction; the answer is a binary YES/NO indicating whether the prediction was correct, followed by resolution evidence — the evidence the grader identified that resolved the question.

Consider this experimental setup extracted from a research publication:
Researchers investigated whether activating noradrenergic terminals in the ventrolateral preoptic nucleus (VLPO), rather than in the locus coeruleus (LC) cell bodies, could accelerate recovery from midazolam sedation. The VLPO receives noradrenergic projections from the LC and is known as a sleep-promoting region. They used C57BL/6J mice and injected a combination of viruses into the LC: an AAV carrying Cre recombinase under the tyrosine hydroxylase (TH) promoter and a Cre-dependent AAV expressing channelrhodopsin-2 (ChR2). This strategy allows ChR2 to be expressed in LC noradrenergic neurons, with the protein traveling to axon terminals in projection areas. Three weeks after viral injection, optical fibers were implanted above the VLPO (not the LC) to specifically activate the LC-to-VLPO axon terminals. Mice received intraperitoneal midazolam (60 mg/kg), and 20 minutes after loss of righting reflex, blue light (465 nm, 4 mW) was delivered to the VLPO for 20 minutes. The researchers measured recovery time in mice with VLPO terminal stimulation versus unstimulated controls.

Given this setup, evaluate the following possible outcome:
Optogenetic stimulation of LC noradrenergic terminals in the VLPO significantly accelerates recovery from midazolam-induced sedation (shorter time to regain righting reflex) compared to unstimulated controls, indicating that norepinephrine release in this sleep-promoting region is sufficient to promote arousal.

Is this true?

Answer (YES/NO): YES